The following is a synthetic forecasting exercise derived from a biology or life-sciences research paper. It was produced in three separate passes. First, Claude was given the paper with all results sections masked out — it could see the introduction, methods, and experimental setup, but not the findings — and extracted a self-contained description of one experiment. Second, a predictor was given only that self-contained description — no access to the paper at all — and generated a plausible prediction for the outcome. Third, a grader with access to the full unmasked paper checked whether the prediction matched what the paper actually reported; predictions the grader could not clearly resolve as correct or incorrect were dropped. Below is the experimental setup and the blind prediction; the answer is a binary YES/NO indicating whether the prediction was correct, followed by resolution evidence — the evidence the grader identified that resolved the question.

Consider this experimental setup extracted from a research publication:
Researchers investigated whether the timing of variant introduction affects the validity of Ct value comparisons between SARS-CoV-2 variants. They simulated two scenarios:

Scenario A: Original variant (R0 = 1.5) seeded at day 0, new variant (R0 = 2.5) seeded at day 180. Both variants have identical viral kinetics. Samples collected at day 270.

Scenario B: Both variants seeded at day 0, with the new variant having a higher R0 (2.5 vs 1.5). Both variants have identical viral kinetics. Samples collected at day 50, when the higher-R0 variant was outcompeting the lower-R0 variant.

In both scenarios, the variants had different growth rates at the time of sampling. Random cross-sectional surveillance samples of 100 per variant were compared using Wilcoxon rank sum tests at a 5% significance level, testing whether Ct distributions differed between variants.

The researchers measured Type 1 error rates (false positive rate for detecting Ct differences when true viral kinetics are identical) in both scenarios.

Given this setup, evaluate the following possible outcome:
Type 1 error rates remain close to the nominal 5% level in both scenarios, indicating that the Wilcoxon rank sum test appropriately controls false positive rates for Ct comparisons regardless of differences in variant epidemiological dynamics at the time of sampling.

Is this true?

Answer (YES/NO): NO